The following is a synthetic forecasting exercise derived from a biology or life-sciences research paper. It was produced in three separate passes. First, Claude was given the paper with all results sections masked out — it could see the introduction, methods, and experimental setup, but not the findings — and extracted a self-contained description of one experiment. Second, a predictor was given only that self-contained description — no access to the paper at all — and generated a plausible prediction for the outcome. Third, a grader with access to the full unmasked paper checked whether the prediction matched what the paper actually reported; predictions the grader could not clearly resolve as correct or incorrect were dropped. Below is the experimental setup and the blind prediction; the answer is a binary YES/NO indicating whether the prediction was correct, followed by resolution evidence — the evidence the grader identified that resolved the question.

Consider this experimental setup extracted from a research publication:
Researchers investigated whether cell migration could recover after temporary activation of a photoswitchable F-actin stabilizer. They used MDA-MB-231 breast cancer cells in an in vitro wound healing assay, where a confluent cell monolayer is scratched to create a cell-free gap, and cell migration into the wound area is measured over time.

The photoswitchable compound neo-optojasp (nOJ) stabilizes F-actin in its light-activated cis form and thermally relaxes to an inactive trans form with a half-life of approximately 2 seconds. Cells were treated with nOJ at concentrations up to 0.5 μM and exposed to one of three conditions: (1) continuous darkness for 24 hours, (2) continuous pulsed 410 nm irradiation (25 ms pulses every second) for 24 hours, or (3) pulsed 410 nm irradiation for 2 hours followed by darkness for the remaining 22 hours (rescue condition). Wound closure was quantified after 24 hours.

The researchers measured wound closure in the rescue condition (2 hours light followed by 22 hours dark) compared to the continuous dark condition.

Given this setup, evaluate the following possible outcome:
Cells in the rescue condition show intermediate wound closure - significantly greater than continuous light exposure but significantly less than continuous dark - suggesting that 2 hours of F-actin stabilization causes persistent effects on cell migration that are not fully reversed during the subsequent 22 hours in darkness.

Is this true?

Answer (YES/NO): NO